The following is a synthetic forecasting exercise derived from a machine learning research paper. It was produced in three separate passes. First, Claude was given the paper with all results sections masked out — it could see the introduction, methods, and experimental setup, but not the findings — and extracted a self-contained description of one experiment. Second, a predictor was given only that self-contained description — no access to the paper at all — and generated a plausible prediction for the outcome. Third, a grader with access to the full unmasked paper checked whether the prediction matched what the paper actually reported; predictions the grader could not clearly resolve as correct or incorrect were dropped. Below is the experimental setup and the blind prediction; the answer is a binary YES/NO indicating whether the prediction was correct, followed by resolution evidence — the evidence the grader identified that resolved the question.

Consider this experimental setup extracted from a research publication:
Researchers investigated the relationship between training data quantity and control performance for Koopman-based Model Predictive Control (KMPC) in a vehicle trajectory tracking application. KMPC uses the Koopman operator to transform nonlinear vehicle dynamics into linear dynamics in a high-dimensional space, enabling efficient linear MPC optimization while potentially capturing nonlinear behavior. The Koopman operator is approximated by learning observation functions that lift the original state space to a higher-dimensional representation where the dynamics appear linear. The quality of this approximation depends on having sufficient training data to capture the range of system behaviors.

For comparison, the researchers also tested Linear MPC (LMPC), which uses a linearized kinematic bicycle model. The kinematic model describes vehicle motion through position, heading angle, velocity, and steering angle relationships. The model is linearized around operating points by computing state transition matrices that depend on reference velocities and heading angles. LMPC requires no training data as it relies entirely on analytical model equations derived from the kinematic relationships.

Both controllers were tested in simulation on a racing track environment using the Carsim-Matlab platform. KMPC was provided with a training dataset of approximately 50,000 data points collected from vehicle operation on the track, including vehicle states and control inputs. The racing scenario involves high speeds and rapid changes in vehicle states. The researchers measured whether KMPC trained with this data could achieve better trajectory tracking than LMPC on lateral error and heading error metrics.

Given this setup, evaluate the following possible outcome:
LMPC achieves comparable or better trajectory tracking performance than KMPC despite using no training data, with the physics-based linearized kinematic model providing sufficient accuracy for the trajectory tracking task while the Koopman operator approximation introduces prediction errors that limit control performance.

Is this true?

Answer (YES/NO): NO